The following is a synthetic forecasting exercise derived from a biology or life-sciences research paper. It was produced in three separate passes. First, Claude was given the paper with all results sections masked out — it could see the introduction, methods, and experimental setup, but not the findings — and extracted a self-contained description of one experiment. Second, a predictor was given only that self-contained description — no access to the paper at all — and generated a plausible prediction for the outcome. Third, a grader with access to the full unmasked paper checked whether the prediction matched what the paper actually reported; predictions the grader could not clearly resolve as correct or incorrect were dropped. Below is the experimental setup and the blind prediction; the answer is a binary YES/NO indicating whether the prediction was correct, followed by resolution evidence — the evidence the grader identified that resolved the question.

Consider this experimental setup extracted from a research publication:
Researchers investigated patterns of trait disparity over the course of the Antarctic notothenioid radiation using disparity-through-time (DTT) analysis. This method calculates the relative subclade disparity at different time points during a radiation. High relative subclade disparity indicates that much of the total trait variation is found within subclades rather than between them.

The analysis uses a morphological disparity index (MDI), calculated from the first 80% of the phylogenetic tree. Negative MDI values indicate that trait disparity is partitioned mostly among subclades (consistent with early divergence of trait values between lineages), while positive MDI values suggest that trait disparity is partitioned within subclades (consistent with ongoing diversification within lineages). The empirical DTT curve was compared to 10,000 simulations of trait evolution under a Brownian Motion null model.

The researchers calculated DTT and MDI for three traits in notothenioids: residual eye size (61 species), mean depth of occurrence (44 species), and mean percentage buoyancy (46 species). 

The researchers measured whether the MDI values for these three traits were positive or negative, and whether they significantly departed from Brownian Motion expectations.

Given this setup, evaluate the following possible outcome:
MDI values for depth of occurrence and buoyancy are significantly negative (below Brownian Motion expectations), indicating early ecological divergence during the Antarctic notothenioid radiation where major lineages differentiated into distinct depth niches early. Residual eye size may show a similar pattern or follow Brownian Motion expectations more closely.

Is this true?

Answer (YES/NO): NO